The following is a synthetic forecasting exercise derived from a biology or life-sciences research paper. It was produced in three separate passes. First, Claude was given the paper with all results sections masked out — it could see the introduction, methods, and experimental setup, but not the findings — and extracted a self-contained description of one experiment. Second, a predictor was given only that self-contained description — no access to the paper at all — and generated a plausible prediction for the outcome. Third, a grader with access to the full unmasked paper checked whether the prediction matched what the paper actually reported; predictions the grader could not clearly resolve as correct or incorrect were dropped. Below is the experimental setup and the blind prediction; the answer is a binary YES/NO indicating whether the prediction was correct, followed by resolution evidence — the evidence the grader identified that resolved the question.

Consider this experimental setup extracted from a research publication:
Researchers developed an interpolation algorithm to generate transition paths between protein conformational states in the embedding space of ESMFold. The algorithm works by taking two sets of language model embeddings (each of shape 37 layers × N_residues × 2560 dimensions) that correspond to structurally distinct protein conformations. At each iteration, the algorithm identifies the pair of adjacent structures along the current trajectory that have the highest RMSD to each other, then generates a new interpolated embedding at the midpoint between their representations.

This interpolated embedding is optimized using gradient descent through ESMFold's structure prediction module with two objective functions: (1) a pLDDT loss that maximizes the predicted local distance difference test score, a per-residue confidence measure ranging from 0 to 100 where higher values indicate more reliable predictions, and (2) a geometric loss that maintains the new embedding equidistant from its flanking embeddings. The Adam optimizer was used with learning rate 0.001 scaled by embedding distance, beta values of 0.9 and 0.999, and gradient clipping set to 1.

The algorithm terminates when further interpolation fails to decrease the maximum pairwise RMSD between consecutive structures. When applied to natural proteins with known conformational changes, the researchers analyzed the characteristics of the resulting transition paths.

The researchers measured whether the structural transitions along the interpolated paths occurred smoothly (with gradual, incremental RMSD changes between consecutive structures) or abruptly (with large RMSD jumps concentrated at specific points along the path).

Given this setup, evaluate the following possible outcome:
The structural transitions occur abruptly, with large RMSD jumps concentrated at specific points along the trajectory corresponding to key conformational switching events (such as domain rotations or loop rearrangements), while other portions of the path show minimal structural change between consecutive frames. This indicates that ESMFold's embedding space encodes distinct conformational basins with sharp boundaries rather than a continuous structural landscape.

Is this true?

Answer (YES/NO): YES